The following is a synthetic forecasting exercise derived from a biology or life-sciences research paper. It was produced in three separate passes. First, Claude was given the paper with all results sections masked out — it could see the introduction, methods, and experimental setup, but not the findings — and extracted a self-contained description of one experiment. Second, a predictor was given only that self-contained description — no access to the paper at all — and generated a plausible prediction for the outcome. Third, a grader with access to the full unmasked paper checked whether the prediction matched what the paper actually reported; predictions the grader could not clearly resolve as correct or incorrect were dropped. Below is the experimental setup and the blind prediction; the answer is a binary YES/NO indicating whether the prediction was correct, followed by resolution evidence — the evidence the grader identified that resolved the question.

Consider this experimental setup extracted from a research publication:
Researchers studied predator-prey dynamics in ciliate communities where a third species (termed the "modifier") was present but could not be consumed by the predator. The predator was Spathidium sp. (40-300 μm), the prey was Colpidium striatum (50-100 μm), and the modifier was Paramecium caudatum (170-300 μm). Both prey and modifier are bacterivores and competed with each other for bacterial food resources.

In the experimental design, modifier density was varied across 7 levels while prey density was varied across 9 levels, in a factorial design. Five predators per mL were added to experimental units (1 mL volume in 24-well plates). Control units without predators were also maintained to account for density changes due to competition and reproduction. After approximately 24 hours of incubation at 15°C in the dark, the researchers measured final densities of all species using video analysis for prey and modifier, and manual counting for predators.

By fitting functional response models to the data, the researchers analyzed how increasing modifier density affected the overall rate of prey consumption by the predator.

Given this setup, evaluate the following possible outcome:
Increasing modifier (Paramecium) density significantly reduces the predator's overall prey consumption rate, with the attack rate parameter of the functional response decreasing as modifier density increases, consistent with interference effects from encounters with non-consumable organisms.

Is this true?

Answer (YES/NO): YES